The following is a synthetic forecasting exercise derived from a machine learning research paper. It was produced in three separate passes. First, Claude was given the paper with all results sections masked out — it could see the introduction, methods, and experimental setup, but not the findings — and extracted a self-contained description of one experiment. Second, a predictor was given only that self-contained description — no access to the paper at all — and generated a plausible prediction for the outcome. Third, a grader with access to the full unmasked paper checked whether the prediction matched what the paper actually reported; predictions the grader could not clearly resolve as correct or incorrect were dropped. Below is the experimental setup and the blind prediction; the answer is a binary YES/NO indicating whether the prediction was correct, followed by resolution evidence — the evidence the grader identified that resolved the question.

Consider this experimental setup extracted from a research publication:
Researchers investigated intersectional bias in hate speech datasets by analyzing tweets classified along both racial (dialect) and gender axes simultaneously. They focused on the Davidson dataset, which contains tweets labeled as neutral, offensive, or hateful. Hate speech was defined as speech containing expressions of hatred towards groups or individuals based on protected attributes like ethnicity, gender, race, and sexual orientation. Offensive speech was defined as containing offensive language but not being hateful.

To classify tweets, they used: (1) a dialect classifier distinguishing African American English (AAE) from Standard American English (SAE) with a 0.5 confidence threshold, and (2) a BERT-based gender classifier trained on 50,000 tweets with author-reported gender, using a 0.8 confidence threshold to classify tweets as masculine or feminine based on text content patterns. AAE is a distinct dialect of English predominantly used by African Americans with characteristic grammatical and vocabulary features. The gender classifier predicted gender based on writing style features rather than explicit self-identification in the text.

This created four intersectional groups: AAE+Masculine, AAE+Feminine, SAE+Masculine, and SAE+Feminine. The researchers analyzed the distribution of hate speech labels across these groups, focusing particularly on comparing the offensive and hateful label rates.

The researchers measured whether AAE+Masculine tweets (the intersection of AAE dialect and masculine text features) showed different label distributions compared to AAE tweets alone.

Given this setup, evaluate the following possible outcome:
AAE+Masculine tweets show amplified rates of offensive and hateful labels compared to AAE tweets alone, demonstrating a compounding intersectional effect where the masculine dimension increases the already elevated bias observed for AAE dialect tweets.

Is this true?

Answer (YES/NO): NO